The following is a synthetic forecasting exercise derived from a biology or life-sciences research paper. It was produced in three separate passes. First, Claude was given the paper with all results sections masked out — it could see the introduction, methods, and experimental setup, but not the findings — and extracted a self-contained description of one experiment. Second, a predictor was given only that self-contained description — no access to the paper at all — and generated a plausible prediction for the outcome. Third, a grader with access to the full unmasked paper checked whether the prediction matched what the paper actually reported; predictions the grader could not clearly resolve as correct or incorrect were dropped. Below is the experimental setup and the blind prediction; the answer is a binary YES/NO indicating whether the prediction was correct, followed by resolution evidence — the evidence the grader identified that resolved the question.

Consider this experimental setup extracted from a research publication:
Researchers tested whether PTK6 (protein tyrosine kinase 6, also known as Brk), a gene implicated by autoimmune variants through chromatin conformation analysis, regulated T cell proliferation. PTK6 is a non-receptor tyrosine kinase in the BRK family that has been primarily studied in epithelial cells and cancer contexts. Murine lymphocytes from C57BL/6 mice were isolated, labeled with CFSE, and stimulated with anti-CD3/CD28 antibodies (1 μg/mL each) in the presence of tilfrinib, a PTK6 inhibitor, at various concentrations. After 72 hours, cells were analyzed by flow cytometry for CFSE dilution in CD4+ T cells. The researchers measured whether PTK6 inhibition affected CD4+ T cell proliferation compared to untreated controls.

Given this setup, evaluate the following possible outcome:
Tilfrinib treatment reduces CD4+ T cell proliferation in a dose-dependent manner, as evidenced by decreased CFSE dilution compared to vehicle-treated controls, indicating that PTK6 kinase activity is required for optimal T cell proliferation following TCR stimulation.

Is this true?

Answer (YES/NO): YES